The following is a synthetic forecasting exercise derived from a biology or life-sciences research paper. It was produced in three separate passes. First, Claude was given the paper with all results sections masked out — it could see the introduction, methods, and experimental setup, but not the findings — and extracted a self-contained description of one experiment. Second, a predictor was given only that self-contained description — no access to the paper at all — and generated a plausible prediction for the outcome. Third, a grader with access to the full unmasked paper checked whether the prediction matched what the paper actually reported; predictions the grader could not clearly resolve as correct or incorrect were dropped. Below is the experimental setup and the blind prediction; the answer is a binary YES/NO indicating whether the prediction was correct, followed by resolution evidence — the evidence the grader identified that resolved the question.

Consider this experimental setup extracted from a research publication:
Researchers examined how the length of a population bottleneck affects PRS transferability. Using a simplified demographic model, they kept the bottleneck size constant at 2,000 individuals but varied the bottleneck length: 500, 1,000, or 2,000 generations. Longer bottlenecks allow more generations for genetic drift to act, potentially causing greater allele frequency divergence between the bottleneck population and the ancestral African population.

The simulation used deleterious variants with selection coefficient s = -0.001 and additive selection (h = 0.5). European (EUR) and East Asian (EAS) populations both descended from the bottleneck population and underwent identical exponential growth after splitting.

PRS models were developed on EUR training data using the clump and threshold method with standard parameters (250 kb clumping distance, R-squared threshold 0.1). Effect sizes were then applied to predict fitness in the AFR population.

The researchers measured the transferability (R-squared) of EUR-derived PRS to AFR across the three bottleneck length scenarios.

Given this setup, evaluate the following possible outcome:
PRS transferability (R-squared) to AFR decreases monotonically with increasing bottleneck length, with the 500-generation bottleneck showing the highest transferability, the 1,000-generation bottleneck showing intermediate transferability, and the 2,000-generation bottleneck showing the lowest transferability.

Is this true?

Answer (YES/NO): YES